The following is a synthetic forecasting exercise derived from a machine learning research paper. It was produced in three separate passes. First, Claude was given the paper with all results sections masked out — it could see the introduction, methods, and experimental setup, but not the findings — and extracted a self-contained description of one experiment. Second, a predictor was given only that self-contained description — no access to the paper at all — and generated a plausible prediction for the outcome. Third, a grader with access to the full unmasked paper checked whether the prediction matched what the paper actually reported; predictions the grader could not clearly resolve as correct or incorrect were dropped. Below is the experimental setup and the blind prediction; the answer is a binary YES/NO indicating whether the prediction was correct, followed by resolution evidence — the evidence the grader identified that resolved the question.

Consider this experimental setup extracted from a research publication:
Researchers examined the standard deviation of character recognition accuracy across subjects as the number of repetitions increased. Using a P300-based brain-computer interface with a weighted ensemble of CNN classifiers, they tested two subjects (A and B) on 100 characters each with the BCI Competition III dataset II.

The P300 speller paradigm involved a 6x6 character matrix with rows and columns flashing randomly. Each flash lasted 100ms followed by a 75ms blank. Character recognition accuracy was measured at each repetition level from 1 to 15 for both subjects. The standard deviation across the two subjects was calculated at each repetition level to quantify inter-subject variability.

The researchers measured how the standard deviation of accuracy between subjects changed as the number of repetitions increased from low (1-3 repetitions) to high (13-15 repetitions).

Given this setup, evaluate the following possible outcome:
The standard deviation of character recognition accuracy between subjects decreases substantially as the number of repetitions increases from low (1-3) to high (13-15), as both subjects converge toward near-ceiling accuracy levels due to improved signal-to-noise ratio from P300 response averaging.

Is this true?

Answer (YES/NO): YES